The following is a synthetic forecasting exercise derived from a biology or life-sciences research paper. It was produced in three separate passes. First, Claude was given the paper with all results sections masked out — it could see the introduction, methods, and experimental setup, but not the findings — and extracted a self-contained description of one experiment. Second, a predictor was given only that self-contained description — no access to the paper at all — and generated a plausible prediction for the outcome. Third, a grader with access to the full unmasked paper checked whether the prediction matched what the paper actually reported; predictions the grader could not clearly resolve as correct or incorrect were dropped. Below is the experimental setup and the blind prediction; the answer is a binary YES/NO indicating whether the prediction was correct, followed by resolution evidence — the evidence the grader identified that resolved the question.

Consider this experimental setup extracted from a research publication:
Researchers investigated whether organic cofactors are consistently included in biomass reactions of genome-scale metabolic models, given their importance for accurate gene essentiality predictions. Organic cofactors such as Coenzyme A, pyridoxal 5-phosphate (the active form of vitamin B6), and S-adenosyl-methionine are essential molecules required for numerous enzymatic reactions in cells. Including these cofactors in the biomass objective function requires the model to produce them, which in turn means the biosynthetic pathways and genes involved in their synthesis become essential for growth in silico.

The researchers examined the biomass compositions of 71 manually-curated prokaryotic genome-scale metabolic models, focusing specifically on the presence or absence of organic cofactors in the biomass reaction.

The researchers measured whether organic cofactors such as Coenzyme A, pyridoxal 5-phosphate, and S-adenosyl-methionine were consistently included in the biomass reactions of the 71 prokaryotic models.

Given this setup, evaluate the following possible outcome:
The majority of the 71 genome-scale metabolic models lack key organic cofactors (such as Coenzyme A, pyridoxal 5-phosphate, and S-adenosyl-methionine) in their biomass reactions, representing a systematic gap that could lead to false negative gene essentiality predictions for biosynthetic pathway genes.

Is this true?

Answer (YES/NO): YES